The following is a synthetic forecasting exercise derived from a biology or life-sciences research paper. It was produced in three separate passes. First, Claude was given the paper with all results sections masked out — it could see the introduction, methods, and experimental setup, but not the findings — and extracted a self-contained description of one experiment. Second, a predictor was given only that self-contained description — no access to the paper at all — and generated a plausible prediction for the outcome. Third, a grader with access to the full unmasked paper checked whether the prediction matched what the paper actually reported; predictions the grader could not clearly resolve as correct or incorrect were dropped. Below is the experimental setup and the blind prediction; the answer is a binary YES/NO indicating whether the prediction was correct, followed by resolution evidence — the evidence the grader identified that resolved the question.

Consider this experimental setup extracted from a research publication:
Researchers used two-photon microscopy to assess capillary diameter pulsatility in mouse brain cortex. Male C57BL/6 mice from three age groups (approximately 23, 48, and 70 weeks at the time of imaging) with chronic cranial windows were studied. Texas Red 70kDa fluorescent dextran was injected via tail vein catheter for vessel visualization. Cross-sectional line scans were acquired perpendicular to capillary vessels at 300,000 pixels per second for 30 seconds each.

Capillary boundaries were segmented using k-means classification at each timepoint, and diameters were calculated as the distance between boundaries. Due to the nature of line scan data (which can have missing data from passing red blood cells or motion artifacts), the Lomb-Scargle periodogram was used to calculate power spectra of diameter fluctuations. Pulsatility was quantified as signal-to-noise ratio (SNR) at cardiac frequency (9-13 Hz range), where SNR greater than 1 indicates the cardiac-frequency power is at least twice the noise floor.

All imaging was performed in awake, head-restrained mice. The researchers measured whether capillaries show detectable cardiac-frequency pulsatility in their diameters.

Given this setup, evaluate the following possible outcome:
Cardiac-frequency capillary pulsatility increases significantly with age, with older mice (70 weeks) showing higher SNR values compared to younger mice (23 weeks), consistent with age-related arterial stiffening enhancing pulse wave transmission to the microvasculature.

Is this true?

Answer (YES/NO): NO